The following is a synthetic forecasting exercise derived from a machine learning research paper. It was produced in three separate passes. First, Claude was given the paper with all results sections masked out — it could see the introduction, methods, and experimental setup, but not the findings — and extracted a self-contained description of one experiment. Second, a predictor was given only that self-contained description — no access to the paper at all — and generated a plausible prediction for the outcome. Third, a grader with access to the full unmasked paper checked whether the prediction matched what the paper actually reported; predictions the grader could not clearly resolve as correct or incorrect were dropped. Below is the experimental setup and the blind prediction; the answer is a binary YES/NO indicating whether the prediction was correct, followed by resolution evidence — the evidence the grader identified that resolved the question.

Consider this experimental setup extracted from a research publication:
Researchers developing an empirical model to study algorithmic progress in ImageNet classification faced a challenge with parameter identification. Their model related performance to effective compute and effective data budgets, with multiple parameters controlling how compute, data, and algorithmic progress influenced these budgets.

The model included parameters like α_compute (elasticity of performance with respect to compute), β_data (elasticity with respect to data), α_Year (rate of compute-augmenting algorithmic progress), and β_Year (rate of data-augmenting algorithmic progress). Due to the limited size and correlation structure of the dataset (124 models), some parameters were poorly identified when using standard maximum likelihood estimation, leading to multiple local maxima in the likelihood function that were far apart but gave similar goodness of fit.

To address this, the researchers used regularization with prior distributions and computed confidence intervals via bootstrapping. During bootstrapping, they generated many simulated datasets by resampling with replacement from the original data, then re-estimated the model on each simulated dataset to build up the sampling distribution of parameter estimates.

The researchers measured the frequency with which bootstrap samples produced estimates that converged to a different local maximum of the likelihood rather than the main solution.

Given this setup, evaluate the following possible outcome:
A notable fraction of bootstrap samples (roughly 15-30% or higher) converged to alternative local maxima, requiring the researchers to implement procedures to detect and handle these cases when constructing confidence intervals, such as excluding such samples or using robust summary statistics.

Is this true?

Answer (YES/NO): NO